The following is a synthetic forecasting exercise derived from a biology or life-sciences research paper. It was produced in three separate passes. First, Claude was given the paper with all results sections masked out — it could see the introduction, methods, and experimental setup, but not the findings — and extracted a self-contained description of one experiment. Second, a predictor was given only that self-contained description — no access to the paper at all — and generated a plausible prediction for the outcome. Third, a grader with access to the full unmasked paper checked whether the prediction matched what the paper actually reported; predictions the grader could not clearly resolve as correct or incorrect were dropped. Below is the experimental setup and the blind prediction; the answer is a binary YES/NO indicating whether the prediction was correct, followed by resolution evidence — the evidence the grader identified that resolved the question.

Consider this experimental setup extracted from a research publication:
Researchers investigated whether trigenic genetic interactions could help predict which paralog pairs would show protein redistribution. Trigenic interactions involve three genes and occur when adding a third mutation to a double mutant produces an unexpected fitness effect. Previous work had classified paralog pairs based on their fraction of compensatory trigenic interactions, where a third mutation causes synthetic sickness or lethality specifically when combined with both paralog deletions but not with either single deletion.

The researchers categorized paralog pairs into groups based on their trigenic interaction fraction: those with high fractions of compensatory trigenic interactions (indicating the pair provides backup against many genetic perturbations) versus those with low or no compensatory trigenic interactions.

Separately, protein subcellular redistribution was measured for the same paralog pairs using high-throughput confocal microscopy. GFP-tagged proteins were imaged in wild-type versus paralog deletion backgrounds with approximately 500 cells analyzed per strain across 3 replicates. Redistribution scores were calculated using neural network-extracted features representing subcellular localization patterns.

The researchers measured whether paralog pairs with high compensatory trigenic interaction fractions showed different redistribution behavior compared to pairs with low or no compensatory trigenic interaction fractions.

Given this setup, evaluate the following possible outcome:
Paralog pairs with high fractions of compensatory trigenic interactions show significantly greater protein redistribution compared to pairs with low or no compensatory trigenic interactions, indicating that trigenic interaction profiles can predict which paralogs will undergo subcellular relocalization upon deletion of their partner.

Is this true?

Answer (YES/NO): YES